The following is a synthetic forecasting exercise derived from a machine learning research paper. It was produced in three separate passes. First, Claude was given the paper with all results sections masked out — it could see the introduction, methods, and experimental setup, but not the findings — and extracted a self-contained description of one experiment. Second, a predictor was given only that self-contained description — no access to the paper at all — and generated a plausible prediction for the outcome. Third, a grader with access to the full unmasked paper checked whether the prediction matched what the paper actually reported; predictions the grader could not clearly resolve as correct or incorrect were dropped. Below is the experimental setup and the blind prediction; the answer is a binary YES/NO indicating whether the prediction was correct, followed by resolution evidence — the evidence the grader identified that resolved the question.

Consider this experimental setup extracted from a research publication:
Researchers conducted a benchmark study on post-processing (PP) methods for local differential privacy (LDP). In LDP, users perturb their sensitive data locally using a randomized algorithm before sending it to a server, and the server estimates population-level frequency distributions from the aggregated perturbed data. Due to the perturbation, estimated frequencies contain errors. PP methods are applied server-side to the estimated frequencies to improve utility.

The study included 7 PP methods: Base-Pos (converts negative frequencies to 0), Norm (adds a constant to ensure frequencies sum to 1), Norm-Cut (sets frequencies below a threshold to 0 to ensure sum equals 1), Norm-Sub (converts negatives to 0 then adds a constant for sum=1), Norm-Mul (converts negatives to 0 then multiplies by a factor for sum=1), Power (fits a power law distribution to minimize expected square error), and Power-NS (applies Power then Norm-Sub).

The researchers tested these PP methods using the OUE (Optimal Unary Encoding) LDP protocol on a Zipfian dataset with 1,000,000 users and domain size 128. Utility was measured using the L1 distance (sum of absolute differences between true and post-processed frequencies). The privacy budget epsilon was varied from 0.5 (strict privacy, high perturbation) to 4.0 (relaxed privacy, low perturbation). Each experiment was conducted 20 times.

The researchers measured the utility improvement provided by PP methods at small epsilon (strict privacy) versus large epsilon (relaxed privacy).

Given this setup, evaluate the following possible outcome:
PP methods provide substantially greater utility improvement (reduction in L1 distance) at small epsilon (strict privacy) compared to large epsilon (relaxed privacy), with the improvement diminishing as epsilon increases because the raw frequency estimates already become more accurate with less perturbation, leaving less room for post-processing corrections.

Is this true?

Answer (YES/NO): YES